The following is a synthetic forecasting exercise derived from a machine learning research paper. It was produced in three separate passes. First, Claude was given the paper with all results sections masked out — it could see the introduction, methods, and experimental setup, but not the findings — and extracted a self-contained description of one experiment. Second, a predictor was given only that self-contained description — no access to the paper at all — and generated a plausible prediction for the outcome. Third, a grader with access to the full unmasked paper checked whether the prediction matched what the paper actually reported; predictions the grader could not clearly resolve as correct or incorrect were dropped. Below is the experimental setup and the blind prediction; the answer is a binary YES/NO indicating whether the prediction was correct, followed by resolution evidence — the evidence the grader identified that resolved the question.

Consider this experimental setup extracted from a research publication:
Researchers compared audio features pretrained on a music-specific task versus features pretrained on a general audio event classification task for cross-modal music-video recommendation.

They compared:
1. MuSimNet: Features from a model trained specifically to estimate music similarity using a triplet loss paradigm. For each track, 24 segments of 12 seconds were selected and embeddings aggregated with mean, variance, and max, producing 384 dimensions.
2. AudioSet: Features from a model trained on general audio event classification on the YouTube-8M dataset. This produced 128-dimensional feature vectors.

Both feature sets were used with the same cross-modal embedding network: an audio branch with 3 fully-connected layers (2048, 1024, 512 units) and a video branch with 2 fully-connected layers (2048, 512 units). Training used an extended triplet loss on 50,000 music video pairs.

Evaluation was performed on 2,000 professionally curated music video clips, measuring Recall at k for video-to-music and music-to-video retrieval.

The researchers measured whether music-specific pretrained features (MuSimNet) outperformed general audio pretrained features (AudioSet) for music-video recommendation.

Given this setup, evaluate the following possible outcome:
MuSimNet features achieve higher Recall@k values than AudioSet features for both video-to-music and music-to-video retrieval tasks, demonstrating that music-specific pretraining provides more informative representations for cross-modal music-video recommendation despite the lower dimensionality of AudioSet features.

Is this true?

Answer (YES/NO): NO